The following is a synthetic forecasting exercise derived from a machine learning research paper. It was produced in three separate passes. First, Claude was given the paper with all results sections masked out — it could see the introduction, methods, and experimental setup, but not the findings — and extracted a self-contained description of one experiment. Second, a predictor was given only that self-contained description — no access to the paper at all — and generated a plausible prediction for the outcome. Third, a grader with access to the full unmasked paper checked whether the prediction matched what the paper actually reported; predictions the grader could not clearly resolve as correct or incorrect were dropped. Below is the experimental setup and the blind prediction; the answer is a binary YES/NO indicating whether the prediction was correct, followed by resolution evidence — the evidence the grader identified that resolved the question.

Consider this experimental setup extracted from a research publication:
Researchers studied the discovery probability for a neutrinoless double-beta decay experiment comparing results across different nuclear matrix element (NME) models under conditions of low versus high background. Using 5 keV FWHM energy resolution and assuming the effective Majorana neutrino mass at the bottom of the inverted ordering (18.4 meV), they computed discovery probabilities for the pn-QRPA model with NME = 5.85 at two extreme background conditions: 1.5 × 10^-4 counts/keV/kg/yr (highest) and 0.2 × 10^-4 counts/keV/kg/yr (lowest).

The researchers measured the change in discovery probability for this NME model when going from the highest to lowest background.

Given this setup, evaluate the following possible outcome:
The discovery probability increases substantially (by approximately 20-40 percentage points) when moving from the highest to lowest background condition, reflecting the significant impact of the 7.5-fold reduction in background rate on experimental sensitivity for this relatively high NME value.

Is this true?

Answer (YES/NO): YES